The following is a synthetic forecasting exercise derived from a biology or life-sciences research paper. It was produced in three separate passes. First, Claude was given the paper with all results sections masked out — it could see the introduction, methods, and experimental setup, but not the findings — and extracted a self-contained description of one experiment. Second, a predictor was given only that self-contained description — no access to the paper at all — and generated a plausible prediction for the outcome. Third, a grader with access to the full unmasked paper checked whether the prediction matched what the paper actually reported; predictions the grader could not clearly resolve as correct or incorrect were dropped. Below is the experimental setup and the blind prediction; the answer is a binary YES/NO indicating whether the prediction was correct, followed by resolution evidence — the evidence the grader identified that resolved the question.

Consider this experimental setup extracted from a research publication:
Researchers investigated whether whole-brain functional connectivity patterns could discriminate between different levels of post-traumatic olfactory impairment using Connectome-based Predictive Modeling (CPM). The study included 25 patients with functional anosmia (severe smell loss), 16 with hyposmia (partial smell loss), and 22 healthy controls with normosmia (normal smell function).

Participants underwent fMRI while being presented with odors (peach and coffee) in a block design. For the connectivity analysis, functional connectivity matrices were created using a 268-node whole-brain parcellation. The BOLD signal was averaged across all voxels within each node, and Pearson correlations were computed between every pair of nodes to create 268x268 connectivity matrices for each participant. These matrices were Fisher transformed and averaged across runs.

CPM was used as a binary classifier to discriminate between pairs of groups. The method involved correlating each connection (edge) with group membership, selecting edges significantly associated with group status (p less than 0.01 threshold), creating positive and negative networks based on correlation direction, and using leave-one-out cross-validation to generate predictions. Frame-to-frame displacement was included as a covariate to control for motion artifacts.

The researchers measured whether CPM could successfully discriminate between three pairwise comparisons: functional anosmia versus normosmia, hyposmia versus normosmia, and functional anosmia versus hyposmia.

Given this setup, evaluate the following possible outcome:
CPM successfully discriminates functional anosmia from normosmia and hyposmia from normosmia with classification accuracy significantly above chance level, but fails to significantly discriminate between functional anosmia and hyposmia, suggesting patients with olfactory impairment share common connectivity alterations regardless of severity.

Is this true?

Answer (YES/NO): NO